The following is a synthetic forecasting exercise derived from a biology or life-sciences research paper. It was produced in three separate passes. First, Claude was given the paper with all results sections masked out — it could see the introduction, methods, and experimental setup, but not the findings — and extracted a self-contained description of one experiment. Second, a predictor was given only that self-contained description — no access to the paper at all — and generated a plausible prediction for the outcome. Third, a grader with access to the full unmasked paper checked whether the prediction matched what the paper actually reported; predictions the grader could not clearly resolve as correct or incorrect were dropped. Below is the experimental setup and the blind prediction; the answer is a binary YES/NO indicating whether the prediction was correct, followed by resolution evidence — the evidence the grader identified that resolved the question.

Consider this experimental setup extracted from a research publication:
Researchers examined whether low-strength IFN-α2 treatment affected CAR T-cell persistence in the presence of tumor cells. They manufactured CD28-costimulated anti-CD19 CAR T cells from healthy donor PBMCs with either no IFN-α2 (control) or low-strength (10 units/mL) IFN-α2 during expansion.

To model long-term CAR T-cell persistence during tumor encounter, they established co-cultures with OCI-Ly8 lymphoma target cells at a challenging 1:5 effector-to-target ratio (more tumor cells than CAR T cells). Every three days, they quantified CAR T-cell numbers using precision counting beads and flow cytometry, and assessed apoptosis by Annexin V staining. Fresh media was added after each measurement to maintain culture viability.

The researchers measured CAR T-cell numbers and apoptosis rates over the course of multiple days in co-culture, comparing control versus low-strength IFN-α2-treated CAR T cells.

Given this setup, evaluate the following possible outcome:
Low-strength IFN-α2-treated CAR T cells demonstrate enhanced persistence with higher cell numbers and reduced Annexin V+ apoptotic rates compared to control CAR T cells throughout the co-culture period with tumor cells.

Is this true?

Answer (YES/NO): NO